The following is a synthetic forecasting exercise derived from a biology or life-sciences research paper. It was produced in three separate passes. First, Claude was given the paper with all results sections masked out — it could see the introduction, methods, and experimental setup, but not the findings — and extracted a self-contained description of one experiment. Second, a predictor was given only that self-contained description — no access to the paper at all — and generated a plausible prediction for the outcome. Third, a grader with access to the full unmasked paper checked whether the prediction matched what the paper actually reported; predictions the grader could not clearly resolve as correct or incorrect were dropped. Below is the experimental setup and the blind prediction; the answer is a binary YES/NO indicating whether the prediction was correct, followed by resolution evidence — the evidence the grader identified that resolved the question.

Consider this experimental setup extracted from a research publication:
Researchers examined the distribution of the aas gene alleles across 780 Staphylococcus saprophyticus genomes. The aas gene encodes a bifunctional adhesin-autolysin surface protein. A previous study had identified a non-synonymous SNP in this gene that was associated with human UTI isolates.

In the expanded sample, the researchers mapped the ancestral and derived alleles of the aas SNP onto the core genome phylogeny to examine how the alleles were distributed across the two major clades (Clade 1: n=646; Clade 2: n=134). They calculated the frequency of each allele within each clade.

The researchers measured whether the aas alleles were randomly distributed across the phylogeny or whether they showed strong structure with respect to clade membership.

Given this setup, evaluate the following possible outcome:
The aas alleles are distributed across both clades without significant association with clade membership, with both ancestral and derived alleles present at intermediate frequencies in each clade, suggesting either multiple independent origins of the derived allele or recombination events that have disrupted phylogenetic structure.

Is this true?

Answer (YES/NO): NO